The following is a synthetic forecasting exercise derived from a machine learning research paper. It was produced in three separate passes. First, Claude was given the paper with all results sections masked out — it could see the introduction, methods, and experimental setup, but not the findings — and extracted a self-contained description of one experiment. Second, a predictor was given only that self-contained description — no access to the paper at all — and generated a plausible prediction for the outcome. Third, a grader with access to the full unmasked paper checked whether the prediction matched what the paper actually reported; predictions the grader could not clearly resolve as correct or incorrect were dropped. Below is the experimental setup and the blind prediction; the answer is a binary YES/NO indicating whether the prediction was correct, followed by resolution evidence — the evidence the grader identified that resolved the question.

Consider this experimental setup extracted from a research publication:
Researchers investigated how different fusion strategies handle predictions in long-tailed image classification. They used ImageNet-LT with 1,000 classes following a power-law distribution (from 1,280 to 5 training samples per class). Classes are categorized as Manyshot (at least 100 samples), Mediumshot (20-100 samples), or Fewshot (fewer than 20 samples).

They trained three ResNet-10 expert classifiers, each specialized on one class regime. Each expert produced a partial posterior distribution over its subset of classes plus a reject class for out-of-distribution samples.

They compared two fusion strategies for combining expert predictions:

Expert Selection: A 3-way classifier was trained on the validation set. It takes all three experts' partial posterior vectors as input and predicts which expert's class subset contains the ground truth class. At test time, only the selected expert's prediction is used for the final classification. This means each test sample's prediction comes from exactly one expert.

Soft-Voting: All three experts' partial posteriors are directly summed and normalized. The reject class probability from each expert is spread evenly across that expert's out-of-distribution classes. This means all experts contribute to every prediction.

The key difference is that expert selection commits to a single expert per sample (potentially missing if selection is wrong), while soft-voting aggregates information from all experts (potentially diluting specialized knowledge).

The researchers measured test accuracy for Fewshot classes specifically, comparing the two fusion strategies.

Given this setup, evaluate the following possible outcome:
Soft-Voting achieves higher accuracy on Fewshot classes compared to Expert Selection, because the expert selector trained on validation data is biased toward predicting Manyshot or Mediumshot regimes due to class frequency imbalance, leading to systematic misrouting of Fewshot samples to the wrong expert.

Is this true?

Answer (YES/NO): YES